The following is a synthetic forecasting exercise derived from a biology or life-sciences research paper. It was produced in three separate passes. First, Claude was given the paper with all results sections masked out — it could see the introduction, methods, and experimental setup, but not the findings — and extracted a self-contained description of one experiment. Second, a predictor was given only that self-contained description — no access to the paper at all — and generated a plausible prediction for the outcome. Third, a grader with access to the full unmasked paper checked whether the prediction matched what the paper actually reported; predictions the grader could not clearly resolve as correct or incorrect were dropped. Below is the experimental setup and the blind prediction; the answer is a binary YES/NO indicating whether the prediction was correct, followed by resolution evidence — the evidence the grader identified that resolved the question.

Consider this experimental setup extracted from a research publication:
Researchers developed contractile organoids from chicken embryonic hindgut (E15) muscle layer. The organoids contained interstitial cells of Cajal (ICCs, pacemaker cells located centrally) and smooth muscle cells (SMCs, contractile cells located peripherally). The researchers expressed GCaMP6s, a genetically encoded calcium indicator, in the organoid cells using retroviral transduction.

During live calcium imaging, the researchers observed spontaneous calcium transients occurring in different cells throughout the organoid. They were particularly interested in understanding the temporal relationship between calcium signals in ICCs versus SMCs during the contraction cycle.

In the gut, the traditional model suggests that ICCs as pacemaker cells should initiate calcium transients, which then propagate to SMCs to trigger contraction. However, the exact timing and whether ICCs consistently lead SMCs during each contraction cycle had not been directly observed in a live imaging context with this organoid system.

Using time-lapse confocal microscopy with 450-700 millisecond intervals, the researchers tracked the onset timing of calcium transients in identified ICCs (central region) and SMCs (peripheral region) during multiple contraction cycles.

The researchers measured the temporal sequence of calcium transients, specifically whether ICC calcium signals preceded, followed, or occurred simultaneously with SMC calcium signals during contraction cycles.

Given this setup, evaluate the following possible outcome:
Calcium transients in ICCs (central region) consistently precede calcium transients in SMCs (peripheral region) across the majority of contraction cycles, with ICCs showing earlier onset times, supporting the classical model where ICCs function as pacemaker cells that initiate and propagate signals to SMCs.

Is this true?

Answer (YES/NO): YES